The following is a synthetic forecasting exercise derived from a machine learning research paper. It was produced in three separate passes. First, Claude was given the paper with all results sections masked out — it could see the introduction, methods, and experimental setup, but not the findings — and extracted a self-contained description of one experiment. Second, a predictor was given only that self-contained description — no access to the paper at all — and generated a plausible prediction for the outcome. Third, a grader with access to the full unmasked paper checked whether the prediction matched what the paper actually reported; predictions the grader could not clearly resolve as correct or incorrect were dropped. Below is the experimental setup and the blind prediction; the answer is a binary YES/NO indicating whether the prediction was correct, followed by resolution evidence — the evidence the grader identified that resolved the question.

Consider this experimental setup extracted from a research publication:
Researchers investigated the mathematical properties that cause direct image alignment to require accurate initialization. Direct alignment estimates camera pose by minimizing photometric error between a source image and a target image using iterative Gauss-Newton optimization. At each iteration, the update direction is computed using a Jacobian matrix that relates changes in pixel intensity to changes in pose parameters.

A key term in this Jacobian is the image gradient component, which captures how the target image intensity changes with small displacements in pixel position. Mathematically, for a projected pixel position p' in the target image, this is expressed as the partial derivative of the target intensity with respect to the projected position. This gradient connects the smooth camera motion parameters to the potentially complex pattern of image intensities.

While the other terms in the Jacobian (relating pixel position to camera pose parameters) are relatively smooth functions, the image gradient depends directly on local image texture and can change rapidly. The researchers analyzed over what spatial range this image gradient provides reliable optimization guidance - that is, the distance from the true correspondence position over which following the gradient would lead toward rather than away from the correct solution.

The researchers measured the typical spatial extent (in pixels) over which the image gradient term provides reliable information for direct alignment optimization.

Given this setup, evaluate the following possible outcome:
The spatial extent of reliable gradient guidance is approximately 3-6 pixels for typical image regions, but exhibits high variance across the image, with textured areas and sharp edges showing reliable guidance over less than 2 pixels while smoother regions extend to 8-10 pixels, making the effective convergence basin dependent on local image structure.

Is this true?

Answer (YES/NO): NO